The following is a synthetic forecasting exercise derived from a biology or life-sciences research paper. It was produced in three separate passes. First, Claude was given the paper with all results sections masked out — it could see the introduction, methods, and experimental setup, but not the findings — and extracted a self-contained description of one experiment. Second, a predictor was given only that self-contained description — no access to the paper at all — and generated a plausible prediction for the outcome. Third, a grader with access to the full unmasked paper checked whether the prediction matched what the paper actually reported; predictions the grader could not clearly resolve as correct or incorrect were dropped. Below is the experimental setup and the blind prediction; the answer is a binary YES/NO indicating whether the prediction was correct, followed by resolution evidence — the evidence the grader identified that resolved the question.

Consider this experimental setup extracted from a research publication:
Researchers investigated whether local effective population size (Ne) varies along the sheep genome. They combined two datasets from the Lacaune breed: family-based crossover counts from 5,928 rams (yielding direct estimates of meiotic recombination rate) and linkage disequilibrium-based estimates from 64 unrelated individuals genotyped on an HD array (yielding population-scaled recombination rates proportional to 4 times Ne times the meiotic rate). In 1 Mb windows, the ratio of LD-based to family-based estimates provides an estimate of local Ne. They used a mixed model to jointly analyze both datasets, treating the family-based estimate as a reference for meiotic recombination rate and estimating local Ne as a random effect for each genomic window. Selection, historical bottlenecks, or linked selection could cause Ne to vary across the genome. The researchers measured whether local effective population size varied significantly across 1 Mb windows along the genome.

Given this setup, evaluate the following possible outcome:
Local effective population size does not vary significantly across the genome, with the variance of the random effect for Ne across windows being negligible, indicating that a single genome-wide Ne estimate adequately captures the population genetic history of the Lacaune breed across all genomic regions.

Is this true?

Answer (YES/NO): NO